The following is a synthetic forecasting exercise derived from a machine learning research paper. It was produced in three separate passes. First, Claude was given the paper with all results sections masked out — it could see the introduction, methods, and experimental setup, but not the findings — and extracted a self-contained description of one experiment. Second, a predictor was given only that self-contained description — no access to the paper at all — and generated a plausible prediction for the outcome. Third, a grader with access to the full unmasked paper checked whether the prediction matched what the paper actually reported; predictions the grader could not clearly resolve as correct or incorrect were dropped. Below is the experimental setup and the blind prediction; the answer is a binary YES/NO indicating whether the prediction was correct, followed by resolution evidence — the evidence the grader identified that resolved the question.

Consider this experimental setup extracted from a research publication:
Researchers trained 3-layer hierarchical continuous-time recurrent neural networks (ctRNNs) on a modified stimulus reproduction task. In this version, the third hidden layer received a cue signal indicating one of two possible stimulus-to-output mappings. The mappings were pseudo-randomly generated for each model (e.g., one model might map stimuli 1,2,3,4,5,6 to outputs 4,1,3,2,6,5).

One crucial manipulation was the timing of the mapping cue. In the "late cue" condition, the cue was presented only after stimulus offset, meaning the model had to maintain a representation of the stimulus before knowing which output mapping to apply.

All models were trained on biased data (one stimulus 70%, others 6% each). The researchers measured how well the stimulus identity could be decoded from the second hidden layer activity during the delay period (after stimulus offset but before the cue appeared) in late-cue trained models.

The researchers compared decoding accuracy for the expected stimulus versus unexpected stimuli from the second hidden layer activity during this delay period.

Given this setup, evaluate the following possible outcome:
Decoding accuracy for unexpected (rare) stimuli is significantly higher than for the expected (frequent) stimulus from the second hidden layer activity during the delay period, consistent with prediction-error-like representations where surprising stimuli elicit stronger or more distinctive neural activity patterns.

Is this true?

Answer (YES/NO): NO